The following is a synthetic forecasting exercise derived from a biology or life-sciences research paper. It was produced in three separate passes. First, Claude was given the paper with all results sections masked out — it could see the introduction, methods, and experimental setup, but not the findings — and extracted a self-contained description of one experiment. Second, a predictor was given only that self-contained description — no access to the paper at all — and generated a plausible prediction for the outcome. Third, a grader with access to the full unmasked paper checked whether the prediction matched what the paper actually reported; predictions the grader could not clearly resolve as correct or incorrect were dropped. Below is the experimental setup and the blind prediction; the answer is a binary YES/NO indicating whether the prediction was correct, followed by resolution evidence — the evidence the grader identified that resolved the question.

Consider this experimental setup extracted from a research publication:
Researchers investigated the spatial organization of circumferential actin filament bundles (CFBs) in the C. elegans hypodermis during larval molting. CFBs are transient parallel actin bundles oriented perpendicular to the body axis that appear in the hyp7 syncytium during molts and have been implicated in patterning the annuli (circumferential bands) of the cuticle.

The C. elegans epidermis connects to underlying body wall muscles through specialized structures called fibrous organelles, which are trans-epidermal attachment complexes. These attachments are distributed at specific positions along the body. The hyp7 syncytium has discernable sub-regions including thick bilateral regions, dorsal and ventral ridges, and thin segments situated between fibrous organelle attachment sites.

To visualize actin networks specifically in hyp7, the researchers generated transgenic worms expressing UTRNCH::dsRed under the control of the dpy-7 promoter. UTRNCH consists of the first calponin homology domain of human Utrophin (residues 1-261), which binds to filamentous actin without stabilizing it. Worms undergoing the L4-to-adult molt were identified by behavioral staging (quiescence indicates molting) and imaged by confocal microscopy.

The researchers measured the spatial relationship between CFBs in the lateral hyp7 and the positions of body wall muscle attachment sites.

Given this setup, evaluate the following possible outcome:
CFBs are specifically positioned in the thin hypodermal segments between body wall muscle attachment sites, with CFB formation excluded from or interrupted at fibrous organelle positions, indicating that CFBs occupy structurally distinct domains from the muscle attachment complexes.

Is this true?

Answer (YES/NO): YES